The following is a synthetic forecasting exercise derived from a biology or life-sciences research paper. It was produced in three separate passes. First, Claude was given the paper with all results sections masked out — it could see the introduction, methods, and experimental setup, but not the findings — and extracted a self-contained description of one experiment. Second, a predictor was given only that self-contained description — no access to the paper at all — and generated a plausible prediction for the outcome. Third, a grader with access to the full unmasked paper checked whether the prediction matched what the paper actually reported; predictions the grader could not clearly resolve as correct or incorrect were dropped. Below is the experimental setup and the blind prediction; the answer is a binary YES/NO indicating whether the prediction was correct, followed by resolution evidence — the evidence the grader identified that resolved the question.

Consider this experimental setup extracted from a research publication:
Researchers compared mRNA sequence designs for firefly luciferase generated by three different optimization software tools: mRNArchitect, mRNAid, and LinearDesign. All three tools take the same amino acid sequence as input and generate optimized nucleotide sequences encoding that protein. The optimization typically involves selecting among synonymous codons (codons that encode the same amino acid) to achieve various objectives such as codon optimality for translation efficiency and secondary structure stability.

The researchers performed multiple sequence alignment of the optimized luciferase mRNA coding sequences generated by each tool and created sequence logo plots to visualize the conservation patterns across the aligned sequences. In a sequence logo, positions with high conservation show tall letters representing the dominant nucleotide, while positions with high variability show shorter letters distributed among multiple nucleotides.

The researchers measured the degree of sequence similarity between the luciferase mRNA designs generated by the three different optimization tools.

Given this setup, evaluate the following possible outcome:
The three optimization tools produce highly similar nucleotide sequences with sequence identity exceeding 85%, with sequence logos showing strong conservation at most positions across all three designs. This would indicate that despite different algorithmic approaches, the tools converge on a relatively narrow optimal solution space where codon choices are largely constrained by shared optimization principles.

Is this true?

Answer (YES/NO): NO